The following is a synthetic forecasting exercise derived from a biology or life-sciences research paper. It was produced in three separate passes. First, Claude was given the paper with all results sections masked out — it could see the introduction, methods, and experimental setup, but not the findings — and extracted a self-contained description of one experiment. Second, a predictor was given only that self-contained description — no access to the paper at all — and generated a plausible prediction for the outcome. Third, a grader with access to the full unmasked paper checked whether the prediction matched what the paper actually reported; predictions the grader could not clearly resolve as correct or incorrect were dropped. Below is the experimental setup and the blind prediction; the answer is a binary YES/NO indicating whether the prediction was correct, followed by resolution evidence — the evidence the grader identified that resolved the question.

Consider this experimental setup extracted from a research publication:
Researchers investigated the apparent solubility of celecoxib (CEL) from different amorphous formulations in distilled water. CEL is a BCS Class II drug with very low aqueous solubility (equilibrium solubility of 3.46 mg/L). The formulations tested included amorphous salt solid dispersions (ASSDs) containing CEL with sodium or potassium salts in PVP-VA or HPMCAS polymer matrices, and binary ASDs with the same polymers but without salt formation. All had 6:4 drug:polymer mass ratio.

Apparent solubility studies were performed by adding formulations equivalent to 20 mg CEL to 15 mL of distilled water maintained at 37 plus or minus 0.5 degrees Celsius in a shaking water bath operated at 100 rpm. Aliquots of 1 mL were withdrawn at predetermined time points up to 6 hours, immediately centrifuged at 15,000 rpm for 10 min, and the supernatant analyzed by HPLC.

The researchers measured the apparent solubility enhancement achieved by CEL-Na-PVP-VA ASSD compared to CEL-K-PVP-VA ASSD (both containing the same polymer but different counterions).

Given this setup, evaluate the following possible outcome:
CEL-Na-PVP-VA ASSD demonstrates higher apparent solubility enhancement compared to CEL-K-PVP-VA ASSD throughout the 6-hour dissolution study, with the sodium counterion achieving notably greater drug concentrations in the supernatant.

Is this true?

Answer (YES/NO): NO